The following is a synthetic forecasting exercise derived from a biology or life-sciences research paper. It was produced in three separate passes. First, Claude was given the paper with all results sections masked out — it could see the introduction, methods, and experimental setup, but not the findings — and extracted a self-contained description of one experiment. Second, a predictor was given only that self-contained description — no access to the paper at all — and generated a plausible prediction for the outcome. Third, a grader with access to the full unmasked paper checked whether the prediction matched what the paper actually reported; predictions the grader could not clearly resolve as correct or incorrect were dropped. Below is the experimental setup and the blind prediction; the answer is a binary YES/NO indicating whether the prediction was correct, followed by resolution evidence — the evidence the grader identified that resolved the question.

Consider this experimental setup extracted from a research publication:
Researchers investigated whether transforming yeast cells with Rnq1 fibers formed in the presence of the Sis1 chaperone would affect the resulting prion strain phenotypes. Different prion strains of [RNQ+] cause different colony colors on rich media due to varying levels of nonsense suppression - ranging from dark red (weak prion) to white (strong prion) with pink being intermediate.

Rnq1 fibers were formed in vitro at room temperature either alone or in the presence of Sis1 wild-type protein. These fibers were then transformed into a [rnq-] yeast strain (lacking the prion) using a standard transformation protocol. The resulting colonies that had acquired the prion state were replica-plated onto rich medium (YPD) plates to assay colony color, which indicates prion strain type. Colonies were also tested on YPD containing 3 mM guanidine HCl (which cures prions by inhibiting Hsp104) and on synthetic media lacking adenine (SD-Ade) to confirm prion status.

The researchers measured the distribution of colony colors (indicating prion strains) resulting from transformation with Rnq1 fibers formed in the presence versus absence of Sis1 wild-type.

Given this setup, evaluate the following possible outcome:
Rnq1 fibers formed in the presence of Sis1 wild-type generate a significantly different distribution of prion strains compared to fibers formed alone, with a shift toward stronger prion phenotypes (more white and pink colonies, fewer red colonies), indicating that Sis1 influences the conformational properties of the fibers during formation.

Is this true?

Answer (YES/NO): YES